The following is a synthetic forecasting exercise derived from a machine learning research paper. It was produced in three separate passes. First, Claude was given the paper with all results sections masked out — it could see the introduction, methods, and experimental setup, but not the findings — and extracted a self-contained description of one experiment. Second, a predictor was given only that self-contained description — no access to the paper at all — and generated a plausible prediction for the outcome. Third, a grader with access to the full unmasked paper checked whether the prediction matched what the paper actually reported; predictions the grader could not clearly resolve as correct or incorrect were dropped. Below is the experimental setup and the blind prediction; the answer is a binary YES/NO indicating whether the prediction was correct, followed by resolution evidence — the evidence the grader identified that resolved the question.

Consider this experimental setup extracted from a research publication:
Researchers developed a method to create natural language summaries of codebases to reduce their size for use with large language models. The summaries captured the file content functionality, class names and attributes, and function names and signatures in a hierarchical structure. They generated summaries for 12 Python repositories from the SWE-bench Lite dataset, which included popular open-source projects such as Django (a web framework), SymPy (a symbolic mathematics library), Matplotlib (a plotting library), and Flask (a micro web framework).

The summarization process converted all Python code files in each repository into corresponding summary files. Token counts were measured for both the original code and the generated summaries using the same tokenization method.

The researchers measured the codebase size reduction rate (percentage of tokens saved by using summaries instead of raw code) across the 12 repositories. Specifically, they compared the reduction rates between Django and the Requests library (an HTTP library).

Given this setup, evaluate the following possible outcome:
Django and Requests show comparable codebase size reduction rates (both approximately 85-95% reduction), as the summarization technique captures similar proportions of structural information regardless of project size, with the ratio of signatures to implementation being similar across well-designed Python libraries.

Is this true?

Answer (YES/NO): NO